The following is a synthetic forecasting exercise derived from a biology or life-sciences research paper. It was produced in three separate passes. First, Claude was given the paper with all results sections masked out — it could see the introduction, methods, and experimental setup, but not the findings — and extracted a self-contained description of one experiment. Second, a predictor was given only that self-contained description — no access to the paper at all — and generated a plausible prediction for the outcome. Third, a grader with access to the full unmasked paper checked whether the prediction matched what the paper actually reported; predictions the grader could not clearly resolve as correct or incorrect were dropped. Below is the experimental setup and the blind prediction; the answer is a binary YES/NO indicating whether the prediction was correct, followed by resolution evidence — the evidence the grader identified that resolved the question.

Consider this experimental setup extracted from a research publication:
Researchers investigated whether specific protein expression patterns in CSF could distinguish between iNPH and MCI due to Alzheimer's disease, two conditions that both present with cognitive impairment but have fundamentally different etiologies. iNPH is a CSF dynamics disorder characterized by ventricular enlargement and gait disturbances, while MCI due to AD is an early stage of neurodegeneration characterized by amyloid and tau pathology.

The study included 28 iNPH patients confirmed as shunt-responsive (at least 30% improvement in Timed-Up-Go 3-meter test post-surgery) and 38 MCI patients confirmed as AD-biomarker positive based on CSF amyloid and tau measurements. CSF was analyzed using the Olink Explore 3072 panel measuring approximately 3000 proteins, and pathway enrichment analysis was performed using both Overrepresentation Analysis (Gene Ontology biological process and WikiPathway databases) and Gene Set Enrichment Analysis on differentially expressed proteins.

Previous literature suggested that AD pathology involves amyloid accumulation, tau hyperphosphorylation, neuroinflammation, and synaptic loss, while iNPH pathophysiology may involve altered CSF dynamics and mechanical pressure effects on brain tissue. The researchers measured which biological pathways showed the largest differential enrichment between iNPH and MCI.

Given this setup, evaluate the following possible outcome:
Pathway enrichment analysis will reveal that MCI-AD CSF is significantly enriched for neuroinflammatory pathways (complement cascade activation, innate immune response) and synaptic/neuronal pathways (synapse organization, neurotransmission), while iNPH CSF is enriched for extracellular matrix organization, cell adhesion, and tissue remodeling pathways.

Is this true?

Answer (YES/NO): NO